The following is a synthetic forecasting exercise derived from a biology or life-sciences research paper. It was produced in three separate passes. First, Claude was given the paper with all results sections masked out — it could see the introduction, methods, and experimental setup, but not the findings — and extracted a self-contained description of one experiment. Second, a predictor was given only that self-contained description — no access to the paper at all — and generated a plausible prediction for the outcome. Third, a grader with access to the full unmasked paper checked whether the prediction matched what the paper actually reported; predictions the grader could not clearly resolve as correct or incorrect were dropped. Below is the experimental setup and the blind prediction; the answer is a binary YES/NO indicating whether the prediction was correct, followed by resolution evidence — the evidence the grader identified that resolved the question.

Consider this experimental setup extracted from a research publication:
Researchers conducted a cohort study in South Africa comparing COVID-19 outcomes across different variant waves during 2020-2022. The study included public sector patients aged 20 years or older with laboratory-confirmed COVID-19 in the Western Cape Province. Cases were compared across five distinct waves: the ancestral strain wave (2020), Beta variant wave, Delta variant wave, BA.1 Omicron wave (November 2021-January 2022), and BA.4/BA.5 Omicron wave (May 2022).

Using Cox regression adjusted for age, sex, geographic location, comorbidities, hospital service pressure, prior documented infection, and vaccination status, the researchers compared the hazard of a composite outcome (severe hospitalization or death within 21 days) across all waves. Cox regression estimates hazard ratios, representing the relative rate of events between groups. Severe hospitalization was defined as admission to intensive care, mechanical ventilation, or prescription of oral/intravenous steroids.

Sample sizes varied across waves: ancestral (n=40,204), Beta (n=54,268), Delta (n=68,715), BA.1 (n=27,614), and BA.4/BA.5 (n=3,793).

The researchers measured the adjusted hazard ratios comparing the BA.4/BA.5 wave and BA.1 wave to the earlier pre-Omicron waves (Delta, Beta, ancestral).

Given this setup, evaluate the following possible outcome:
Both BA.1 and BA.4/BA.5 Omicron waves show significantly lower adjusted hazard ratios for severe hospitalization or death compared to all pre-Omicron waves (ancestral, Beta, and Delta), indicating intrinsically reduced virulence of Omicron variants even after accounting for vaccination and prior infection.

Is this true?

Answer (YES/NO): YES